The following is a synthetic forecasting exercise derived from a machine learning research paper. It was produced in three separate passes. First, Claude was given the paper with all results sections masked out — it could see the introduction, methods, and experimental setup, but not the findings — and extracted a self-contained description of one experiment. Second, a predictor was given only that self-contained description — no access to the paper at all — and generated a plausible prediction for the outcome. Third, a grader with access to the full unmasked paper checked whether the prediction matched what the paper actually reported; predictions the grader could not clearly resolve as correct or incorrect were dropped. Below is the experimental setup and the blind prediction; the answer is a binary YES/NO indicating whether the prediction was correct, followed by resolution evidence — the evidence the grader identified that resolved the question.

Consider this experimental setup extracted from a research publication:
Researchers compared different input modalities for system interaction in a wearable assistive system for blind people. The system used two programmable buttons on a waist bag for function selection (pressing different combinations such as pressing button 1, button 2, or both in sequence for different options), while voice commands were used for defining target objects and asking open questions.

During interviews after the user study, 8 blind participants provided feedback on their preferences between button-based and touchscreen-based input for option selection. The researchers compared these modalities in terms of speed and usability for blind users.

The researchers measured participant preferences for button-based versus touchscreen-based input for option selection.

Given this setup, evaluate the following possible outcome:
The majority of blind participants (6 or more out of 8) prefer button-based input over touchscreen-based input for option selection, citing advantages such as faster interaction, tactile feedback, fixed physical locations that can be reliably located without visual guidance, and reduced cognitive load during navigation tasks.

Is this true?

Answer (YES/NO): NO